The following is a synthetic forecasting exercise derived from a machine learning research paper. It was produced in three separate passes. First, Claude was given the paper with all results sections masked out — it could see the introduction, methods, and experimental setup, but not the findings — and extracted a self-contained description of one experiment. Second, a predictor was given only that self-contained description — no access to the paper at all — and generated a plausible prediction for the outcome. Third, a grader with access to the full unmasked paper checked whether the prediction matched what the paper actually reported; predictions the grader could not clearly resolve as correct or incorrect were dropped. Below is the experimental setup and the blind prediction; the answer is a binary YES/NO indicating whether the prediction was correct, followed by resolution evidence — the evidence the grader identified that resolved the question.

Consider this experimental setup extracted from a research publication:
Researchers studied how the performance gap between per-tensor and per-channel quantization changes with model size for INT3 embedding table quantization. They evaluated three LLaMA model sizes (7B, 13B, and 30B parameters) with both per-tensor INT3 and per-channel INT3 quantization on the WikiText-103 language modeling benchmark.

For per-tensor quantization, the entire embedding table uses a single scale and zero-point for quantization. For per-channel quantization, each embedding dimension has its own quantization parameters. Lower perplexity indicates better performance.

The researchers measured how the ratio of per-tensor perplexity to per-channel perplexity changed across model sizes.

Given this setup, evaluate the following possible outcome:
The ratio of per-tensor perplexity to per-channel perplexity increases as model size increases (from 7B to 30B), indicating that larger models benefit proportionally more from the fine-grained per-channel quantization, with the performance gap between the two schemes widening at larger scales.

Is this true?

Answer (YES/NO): NO